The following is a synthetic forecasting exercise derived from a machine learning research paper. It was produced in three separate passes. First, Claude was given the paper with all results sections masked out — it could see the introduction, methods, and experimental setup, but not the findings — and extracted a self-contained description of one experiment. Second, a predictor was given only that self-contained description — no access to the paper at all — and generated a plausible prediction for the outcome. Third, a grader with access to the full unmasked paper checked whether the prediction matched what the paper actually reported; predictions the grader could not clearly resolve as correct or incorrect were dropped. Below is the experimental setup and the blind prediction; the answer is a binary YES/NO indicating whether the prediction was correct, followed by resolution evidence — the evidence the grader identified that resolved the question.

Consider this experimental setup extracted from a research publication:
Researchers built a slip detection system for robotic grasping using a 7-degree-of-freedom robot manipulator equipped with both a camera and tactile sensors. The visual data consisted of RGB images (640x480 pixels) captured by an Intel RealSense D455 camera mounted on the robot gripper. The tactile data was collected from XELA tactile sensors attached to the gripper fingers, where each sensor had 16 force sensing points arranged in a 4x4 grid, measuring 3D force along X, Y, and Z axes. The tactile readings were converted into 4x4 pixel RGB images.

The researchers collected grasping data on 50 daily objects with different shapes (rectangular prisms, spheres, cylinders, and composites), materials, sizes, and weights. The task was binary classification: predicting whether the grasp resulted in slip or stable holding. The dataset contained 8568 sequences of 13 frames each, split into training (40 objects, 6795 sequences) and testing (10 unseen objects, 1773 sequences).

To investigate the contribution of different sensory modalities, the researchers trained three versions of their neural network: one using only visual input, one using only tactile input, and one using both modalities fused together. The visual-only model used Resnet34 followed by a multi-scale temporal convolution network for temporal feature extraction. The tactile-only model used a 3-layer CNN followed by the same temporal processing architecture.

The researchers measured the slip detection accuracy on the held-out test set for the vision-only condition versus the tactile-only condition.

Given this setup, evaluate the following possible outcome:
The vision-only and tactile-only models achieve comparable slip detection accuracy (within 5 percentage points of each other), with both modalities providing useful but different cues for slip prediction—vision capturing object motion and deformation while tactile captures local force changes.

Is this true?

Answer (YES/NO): NO